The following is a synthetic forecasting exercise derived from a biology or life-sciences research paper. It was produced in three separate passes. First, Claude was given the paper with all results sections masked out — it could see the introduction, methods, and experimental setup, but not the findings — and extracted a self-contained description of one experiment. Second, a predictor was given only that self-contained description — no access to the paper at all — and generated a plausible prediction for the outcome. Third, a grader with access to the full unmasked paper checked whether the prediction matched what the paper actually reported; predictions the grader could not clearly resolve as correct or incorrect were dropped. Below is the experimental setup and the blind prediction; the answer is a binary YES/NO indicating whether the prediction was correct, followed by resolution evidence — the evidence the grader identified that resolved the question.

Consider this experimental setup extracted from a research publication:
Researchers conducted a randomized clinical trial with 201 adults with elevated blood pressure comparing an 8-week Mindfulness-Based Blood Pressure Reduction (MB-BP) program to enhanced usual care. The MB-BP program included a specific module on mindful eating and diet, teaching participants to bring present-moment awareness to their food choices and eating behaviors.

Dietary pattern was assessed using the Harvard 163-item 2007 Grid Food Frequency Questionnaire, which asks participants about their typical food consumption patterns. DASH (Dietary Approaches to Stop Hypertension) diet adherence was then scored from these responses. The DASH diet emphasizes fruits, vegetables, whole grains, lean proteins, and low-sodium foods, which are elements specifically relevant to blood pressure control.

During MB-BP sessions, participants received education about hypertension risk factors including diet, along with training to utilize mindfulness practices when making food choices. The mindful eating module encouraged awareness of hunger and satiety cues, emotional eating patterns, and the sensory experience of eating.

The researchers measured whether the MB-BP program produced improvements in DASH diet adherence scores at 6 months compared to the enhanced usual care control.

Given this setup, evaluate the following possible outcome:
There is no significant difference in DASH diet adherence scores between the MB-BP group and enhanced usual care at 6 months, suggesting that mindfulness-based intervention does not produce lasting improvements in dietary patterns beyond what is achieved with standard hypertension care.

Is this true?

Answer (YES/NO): NO